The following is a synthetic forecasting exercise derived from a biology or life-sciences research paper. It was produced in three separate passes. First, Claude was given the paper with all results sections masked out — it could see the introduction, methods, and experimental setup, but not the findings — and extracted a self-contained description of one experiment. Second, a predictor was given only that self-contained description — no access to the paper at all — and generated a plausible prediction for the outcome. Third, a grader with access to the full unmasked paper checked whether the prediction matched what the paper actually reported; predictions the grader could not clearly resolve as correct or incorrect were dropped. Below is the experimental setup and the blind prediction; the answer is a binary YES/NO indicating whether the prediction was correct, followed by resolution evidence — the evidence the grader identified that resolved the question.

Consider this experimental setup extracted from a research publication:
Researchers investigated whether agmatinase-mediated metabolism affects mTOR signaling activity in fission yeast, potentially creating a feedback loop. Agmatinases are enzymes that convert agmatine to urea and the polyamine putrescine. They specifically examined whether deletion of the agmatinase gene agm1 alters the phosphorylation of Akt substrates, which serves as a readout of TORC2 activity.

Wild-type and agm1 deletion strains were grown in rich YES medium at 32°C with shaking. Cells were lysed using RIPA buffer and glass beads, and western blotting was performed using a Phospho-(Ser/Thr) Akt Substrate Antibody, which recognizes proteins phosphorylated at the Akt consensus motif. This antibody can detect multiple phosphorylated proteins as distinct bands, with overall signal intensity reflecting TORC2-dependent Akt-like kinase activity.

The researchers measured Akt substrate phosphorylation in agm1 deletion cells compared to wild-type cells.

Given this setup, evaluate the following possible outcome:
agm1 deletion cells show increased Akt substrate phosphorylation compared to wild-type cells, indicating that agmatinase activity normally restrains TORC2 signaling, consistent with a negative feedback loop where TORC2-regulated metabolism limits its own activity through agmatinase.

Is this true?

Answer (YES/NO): NO